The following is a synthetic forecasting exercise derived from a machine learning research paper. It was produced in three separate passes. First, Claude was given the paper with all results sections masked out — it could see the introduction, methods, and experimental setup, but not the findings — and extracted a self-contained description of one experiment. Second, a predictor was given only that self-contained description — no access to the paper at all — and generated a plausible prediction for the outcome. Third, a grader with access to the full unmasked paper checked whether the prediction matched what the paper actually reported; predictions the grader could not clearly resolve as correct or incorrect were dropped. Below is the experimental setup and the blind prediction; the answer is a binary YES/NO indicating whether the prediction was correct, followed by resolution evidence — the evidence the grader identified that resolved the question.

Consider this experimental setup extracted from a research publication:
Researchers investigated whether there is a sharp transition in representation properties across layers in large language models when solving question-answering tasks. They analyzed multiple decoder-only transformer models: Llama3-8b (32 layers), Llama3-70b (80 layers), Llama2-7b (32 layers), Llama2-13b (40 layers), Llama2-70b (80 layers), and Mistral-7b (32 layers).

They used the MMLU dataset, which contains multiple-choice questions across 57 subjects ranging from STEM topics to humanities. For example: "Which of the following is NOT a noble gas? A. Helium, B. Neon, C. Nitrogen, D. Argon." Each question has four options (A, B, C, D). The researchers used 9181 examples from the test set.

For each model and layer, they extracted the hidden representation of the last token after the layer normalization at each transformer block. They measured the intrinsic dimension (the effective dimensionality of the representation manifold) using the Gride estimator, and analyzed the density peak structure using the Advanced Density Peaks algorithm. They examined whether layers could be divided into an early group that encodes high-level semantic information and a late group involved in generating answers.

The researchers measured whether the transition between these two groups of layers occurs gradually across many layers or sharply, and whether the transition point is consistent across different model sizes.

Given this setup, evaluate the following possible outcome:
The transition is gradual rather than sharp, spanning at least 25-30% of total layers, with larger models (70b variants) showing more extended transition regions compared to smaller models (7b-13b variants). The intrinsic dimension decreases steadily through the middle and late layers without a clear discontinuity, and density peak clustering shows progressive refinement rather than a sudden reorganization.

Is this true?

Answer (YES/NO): NO